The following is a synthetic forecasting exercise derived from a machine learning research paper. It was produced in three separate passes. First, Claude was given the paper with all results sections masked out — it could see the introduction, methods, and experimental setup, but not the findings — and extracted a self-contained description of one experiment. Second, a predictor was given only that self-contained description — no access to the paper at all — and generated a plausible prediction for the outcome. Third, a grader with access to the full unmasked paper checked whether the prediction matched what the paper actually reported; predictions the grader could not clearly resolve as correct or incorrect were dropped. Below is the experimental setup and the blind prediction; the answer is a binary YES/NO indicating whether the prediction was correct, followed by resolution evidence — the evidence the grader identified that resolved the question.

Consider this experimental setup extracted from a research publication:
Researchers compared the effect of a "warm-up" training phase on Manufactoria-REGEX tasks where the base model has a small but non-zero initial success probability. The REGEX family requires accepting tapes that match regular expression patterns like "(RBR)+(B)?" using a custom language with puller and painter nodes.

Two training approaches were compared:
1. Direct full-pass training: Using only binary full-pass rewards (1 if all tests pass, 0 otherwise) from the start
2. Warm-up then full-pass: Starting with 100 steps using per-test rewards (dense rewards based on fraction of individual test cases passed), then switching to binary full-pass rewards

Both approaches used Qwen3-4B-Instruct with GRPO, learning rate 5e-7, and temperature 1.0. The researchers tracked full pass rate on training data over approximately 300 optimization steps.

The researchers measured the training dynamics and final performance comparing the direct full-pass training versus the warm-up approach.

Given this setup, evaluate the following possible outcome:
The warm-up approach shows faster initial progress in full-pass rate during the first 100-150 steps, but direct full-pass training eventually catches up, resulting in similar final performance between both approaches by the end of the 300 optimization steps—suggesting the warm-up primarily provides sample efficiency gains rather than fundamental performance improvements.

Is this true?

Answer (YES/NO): NO